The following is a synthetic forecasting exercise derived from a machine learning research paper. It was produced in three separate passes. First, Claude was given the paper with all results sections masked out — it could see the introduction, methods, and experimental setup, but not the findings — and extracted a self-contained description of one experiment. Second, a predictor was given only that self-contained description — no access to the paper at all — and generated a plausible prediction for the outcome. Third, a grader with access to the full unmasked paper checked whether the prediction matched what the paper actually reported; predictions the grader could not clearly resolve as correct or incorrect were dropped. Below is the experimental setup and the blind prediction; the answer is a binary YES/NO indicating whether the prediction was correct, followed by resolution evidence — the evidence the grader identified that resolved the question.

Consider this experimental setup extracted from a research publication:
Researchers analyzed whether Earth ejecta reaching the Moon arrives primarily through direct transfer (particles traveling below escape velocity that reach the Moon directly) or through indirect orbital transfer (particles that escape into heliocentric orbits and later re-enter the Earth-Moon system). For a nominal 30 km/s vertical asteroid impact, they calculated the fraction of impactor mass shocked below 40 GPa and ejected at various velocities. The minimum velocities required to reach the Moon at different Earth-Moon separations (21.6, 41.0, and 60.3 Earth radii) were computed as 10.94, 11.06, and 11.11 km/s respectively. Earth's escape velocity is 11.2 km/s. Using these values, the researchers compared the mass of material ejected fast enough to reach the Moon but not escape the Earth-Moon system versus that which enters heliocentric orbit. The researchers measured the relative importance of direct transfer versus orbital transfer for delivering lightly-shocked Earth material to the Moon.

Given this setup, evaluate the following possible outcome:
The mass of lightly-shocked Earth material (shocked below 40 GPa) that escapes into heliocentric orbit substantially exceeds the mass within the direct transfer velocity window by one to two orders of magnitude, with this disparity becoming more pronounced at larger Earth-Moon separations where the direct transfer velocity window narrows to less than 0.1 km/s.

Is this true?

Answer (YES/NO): YES